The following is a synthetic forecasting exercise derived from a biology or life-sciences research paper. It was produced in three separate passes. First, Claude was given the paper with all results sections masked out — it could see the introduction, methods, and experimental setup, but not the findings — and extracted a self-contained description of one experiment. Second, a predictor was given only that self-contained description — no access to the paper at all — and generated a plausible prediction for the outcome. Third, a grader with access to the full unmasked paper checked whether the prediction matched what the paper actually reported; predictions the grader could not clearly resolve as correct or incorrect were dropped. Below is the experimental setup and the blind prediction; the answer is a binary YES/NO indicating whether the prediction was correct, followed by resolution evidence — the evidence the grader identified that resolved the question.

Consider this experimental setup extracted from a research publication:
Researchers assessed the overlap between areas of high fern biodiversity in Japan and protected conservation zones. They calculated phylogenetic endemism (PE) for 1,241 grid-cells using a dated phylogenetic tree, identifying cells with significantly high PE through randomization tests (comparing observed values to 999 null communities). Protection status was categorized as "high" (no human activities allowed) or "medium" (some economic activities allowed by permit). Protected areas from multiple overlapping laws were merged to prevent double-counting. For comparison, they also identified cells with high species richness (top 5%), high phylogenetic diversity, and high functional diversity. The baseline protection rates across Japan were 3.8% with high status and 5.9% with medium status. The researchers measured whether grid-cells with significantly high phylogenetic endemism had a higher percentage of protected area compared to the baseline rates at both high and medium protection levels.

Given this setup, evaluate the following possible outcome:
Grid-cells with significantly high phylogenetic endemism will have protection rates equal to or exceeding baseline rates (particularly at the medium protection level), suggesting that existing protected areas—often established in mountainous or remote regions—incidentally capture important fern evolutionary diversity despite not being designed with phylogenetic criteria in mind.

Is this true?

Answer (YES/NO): YES